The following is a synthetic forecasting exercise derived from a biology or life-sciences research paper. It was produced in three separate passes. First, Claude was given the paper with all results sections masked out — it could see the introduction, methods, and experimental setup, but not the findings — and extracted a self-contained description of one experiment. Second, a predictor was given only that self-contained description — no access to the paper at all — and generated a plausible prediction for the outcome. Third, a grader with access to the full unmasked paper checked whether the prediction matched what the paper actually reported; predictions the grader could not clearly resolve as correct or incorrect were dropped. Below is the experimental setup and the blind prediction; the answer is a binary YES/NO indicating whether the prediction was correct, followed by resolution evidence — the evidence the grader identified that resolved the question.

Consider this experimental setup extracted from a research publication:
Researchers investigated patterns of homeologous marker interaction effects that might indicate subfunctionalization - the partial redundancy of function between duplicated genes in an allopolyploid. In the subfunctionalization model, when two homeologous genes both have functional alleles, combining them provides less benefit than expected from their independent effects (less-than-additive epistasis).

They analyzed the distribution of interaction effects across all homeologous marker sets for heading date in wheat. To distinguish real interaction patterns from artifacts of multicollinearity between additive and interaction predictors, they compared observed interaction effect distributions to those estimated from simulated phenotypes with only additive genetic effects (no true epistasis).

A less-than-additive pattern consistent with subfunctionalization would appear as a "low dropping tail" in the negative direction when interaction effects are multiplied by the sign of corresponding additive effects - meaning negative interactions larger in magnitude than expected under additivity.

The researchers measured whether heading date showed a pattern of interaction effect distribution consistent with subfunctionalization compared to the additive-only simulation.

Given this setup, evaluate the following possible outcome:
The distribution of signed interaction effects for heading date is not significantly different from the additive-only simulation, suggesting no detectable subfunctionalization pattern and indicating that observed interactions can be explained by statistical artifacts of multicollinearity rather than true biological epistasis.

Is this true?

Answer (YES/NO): NO